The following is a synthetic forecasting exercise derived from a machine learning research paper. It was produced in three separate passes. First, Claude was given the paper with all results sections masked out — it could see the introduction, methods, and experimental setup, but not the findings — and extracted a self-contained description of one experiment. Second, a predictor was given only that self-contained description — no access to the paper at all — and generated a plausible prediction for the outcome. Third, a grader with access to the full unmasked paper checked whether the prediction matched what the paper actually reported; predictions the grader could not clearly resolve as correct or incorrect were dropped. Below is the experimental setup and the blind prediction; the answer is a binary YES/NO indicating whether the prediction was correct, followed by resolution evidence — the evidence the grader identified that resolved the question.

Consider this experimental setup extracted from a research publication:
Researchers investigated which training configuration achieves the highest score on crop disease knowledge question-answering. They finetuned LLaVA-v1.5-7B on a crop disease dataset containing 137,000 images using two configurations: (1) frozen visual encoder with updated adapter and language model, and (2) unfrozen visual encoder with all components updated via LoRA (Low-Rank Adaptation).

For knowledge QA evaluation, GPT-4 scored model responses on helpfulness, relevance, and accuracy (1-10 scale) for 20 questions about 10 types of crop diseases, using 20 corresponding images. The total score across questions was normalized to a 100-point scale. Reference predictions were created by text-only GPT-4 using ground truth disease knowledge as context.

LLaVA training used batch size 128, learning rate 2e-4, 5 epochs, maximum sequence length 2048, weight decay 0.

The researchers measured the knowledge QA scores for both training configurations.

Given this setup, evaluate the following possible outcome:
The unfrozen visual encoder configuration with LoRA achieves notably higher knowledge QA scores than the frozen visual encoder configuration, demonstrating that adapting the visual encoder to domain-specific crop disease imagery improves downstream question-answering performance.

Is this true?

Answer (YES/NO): NO